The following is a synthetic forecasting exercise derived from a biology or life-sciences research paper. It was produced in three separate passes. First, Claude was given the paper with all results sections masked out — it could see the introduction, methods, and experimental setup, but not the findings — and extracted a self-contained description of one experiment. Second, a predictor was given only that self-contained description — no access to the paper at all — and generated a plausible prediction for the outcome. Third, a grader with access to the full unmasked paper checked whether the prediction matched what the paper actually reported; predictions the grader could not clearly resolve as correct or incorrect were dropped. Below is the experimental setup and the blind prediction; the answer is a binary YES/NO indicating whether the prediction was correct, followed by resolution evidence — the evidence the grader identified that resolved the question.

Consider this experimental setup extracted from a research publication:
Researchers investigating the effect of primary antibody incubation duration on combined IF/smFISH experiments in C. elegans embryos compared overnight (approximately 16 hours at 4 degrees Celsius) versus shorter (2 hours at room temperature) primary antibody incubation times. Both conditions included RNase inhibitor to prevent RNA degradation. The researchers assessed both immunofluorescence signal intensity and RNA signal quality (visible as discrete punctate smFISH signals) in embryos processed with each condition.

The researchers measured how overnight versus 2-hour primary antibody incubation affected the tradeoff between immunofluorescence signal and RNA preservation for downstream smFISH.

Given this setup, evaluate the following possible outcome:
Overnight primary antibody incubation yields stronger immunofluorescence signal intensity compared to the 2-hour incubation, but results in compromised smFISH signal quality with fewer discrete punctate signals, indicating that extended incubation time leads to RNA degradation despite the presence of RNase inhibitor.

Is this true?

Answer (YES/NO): YES